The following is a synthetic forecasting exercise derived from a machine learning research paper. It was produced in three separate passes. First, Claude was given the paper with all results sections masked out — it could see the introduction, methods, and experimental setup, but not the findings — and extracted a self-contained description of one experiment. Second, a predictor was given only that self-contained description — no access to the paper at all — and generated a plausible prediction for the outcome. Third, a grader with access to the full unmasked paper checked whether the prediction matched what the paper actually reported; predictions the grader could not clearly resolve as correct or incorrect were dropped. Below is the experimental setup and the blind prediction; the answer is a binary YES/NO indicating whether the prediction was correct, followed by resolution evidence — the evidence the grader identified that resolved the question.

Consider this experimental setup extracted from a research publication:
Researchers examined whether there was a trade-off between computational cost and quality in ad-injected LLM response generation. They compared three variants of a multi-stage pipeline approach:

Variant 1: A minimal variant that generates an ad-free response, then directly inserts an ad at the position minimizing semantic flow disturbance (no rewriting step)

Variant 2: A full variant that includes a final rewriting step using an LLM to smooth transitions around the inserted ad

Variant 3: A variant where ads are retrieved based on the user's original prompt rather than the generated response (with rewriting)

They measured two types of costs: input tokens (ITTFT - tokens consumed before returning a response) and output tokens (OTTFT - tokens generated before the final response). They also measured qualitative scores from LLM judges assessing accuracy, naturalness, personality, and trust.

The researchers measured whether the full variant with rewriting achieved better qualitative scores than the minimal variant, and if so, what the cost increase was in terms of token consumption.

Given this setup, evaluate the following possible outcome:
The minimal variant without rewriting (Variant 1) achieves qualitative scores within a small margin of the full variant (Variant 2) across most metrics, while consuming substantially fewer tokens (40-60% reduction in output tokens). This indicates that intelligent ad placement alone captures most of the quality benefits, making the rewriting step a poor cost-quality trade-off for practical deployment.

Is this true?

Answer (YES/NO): NO